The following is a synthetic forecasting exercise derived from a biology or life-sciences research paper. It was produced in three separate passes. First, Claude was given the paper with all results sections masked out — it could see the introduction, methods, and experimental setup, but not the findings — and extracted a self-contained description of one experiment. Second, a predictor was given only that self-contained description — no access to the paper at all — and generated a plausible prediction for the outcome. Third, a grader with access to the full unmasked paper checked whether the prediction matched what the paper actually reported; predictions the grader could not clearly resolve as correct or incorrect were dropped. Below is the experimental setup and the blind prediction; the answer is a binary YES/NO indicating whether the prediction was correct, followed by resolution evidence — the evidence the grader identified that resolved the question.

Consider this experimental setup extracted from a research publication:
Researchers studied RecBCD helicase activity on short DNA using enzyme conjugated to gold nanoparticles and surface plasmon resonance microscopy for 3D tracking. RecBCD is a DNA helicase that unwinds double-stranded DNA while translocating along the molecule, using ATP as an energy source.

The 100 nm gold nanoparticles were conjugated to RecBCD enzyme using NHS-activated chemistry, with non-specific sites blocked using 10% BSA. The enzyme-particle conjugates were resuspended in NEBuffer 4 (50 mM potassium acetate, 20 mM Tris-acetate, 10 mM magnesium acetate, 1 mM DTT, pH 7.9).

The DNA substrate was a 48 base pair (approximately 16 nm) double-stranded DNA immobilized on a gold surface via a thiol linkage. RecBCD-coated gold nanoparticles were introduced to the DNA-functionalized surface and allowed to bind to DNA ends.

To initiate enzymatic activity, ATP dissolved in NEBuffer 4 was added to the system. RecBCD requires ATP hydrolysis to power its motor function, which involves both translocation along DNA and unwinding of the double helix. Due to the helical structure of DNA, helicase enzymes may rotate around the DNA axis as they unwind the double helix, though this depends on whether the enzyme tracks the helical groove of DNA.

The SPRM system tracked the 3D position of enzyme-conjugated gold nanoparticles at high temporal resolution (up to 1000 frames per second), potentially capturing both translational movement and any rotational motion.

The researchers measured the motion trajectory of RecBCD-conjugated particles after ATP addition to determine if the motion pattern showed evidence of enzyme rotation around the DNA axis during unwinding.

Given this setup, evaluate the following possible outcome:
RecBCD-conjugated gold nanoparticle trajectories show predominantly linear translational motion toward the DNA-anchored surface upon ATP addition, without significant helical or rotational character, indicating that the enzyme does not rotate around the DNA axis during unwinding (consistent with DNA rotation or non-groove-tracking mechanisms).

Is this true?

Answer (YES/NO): NO